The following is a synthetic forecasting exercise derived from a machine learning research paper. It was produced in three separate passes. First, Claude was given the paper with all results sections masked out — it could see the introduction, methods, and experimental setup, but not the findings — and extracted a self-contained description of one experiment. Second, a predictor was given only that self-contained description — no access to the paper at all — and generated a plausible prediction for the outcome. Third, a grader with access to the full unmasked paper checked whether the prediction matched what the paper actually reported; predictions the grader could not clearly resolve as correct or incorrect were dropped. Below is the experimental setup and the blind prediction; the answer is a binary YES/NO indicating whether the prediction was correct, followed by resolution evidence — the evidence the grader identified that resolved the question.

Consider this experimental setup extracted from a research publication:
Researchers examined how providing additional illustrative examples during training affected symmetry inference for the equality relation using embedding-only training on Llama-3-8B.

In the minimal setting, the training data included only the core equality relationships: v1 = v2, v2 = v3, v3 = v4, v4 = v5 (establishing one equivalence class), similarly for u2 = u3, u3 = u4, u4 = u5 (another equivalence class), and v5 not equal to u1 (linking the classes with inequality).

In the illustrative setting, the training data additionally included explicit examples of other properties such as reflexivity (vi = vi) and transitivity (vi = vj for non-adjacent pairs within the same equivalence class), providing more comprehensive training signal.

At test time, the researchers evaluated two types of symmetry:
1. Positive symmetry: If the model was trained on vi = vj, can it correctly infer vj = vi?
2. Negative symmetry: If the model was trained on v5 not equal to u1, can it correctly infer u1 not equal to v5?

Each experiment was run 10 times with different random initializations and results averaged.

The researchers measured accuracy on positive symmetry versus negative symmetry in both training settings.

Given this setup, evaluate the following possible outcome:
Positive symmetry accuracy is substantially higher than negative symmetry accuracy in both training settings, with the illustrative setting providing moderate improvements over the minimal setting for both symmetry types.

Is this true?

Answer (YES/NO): NO